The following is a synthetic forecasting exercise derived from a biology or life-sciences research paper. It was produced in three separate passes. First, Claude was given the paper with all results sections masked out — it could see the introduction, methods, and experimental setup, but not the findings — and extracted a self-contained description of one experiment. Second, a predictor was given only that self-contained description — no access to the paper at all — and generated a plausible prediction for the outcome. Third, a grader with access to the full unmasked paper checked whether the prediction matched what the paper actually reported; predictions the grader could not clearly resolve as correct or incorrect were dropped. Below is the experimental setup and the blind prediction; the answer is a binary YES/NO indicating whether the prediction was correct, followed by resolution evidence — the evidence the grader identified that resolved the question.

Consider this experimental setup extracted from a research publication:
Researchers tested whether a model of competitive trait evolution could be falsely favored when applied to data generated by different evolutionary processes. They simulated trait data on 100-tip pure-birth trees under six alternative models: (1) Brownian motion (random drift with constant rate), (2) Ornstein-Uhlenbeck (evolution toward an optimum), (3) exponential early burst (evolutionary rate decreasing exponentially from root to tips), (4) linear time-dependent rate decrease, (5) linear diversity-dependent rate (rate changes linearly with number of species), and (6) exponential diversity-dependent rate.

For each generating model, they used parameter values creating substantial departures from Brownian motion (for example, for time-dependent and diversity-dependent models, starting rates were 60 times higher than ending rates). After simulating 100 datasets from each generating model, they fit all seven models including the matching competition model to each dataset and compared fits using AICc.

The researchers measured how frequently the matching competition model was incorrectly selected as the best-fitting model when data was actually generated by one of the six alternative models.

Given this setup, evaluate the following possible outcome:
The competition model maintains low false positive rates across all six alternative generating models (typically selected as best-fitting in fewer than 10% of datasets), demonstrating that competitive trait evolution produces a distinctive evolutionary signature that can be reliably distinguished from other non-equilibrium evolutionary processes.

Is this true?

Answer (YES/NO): NO